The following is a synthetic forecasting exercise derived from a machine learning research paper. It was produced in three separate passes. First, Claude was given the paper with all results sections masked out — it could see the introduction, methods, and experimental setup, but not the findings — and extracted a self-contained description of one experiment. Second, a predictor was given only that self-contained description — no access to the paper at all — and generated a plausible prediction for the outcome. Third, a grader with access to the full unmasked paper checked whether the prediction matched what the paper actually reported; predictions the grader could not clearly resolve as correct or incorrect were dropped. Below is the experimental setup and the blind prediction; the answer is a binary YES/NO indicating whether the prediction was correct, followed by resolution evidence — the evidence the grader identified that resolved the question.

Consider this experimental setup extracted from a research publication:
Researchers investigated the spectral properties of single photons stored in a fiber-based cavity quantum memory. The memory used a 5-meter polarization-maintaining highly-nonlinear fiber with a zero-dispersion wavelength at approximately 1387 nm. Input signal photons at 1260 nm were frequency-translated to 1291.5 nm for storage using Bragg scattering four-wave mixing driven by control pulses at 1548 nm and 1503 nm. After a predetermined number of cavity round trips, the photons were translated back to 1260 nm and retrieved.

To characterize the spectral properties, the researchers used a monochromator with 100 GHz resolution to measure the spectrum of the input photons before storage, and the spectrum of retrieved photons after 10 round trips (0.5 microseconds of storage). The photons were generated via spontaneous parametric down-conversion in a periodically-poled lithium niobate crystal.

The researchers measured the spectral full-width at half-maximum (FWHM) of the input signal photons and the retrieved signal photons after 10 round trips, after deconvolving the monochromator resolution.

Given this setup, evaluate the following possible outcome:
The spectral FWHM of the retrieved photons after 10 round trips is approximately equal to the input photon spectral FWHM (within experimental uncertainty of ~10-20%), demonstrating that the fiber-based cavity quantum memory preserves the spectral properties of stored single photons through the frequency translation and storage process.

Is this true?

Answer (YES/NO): NO